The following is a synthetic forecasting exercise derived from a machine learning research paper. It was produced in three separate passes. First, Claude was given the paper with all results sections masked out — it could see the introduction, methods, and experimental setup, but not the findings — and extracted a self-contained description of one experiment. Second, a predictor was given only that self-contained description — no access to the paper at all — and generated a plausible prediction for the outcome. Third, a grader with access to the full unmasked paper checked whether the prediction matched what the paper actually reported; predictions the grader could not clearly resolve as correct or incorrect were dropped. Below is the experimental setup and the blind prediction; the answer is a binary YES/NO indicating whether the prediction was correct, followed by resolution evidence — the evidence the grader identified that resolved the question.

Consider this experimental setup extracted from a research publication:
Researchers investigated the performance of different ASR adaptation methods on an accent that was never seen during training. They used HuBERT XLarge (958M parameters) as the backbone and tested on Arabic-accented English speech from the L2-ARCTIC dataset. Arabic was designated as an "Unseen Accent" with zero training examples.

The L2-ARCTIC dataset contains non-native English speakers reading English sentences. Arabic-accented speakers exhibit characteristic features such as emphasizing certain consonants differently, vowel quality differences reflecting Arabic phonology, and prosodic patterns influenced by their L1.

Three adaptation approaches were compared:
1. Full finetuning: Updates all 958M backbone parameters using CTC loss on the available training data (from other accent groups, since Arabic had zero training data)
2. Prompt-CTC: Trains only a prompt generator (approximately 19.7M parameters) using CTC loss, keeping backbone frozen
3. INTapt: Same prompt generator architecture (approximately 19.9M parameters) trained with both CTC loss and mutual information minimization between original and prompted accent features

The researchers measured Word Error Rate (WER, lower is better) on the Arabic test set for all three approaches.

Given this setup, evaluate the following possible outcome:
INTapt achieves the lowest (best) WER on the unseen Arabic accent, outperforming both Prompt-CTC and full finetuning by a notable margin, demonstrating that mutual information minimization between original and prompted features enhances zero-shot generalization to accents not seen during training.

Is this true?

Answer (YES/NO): NO